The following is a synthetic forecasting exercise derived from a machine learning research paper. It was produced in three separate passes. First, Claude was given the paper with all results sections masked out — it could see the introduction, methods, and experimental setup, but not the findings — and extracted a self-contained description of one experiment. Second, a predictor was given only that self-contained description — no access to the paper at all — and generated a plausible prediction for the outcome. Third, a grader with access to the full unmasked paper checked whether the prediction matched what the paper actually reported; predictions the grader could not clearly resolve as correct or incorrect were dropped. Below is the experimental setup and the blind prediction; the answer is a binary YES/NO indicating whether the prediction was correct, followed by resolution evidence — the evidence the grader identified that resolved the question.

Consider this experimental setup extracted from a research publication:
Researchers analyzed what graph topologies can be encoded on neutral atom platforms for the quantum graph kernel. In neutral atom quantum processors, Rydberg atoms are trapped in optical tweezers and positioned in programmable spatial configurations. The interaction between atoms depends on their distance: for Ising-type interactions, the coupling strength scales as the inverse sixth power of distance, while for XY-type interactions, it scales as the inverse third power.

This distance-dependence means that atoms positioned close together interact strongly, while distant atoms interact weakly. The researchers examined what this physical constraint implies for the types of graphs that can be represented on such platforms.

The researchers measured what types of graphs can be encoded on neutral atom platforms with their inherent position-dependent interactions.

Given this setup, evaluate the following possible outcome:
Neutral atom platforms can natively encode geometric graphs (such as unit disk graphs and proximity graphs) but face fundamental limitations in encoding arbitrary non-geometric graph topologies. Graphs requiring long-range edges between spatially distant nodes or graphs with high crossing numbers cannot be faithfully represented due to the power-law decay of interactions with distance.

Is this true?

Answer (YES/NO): YES